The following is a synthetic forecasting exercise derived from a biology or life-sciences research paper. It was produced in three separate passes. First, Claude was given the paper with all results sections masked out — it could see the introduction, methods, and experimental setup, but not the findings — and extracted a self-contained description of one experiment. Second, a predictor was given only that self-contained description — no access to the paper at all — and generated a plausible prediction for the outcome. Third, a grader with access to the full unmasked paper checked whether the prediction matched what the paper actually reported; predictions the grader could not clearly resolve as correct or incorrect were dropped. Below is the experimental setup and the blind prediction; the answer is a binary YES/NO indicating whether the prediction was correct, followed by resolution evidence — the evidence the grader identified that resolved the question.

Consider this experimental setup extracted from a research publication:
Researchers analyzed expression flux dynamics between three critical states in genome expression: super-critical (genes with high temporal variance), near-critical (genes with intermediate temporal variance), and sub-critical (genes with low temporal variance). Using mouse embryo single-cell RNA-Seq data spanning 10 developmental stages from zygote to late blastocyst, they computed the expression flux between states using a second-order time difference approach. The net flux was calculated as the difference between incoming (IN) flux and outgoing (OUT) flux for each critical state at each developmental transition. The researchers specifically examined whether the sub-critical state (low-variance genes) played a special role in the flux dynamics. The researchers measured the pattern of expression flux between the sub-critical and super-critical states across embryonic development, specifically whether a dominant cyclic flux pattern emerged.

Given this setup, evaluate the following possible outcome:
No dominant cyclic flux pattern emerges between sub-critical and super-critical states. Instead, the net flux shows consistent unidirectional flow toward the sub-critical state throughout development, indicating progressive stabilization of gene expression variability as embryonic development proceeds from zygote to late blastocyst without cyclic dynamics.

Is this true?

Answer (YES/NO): NO